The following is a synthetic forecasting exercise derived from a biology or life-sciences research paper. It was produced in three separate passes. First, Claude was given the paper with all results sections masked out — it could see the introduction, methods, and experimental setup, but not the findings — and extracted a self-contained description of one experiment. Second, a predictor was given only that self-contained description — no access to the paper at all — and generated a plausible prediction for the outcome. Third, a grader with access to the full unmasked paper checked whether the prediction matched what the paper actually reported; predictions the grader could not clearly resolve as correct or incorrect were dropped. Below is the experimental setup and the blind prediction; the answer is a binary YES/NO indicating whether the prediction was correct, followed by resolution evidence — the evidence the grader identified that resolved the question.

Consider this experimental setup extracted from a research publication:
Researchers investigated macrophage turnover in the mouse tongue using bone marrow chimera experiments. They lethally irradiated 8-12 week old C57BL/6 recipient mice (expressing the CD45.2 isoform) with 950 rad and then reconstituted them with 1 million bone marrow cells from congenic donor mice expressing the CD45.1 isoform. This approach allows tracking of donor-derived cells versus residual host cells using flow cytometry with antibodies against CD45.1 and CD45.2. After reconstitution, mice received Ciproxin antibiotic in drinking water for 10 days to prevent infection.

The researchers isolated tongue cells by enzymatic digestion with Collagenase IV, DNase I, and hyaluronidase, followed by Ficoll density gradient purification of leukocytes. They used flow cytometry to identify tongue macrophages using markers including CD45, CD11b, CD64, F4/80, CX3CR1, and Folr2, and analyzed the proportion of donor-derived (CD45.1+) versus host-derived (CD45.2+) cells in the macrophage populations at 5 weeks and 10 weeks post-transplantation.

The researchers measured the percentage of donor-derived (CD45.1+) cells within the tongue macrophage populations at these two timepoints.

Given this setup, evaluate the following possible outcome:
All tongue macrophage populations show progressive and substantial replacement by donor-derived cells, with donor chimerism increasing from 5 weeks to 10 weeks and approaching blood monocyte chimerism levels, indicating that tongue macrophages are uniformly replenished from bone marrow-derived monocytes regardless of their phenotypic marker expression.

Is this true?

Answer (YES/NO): NO